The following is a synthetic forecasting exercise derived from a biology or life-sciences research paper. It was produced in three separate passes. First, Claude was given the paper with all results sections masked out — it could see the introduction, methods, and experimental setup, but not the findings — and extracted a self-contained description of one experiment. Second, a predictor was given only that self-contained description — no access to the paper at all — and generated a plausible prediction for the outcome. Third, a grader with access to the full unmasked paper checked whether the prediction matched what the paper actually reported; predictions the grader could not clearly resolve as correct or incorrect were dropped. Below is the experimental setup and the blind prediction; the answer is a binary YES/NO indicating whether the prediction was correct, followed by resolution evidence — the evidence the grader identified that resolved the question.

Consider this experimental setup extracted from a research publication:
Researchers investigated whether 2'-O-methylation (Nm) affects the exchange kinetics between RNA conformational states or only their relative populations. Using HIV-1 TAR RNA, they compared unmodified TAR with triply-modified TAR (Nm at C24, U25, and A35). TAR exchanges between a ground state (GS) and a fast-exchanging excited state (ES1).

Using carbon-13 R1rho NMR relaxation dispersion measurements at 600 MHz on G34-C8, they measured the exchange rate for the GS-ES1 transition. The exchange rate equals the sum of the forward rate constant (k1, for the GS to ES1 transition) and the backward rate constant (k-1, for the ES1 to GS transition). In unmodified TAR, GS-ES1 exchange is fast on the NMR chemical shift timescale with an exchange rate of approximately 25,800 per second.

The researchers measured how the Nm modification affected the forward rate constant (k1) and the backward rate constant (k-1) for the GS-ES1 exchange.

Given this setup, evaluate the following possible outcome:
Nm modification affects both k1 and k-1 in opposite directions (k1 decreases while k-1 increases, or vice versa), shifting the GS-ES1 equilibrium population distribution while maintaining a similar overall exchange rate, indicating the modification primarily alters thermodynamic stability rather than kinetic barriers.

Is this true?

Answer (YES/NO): NO